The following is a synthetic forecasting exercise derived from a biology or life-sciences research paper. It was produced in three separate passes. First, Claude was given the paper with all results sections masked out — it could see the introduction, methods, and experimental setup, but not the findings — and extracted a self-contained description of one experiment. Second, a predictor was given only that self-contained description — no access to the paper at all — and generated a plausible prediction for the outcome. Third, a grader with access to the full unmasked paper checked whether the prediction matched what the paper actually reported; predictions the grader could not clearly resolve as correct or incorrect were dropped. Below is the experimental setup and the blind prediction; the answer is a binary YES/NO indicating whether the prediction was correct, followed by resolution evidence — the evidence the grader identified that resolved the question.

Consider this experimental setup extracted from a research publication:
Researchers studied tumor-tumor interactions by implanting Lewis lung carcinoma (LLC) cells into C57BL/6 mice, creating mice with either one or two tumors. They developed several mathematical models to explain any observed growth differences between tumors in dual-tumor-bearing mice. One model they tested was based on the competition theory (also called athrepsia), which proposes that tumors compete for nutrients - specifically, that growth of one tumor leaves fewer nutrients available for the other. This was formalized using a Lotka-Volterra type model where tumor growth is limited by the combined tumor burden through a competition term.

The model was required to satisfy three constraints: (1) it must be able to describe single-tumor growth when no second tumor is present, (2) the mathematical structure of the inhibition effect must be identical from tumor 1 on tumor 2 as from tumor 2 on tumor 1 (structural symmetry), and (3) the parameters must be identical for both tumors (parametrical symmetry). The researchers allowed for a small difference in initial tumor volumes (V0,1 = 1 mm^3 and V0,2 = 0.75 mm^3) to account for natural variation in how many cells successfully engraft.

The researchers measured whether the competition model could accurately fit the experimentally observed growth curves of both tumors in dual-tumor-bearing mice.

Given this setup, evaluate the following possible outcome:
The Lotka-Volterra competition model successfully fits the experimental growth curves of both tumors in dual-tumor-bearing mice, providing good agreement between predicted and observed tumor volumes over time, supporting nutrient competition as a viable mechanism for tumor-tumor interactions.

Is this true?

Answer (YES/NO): NO